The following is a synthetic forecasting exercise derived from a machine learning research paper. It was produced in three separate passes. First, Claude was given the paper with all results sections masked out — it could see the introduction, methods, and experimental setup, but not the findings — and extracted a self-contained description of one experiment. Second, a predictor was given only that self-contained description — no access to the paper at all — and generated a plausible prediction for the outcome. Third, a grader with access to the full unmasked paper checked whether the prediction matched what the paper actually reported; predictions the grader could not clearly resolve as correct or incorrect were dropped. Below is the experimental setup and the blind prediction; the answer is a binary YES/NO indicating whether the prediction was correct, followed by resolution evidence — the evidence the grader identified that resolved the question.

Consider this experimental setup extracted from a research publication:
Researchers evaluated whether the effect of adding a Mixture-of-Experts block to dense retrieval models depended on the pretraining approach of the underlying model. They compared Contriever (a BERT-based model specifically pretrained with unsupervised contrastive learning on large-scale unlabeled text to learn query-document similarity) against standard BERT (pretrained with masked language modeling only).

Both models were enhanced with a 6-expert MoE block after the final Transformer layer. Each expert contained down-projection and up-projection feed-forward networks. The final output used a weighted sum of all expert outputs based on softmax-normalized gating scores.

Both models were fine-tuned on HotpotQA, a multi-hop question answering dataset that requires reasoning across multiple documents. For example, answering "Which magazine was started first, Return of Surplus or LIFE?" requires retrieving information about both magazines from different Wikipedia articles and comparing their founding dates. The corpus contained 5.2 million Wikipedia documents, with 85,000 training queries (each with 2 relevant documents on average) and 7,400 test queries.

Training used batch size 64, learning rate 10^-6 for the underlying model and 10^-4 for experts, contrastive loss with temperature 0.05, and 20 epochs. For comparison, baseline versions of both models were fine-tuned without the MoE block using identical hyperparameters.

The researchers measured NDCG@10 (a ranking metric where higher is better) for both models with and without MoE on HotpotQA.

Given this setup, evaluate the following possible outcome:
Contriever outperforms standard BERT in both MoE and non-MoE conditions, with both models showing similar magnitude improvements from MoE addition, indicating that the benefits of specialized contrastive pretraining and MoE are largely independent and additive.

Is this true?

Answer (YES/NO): NO